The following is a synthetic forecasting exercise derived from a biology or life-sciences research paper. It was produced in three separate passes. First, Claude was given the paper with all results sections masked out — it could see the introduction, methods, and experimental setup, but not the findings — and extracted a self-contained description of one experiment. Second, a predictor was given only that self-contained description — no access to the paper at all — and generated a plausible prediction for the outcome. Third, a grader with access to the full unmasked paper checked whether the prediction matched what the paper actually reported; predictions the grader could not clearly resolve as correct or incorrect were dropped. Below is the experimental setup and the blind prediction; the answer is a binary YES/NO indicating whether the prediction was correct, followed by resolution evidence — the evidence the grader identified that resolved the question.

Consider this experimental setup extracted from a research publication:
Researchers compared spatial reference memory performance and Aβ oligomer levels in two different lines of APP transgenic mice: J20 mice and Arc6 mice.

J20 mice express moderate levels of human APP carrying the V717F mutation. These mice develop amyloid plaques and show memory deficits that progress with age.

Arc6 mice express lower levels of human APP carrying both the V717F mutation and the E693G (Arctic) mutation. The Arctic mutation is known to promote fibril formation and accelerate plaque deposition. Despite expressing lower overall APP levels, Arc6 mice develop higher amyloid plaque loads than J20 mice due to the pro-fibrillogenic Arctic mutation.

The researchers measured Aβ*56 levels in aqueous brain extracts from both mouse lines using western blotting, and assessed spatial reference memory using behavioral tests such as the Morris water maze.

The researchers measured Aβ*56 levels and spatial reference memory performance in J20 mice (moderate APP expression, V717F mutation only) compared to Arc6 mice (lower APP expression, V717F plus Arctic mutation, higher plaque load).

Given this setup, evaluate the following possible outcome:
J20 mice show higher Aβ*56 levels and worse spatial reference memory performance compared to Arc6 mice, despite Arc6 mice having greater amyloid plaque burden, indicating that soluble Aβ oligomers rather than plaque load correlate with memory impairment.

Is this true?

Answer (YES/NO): YES